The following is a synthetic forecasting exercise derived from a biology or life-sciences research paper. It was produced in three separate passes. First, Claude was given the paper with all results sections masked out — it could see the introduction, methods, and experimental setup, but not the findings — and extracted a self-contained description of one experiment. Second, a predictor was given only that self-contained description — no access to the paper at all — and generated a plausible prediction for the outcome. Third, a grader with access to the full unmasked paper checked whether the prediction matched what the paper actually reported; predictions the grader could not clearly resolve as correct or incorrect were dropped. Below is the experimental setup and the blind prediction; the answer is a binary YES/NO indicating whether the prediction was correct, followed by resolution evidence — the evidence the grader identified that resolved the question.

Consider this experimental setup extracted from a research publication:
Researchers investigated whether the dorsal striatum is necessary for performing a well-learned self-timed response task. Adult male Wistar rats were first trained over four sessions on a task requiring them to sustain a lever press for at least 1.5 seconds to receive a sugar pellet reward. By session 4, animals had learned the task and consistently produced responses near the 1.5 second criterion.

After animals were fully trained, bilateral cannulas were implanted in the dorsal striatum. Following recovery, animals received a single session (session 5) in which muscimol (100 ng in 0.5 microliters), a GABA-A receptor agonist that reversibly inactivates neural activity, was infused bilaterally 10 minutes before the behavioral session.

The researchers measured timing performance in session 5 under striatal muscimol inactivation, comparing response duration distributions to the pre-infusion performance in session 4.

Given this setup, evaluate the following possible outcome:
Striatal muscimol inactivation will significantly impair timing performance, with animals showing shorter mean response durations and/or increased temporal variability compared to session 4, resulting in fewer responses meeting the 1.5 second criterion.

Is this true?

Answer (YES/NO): YES